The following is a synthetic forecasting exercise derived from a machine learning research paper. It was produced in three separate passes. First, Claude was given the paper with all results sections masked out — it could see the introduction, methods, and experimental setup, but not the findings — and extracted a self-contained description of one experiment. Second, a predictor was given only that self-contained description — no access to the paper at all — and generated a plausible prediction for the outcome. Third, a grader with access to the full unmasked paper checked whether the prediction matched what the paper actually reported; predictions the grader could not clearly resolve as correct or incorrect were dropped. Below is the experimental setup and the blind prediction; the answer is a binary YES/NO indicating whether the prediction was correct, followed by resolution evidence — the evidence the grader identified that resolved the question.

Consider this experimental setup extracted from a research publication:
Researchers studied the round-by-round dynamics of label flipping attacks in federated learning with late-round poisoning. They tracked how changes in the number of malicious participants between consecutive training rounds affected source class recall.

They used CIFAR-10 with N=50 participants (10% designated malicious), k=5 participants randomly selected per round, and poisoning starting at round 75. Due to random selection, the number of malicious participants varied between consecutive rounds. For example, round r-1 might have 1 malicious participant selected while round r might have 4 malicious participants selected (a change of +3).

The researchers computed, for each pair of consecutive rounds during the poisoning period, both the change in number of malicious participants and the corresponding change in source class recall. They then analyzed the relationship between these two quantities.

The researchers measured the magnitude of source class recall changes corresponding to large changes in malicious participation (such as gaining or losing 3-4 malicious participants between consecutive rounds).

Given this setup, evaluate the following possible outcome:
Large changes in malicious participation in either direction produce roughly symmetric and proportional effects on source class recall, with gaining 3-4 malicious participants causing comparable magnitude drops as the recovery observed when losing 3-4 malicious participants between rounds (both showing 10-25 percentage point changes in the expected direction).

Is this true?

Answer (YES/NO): NO